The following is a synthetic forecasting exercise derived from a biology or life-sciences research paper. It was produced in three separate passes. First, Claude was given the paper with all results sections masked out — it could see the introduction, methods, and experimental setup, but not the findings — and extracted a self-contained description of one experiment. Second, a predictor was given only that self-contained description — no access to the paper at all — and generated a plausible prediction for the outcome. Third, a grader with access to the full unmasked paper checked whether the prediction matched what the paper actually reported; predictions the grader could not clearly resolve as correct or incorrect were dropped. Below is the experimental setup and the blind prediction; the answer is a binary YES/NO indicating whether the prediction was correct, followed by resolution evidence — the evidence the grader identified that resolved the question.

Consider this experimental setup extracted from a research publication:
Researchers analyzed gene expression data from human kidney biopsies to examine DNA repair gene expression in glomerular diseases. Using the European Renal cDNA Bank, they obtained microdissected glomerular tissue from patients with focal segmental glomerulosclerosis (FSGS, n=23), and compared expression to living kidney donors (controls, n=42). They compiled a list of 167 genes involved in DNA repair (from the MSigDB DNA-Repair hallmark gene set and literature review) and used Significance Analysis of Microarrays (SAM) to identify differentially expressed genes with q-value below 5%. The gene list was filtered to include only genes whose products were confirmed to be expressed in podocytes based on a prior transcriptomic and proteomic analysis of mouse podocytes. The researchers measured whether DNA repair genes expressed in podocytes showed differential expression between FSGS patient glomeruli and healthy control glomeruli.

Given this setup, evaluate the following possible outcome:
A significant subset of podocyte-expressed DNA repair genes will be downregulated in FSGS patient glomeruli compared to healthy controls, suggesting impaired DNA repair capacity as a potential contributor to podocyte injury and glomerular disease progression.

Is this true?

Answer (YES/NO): NO